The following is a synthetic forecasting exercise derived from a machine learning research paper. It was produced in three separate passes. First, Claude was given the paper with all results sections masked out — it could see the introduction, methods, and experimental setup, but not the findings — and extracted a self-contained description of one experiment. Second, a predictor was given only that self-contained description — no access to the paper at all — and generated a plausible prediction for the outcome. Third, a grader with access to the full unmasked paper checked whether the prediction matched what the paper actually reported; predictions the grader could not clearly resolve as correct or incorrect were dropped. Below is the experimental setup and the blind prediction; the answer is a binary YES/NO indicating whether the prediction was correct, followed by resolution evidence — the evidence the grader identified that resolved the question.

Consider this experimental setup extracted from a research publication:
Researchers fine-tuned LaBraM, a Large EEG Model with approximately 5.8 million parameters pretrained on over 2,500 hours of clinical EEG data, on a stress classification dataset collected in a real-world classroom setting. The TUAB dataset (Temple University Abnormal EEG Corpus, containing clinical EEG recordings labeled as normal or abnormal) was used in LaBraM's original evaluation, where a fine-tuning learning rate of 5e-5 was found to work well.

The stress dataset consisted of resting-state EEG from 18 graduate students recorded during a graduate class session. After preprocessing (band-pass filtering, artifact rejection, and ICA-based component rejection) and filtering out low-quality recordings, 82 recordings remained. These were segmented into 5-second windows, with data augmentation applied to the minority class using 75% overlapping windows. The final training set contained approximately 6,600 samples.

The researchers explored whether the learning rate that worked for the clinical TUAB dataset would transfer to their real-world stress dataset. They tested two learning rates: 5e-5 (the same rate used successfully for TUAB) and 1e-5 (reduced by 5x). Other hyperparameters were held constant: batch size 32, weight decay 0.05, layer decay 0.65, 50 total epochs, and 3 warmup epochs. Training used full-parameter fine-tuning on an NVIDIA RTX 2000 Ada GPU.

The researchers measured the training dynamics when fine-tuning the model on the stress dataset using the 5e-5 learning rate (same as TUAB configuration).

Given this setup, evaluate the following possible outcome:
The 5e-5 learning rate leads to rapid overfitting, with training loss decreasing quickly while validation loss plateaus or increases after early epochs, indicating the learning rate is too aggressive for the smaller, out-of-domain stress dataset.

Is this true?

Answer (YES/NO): YES